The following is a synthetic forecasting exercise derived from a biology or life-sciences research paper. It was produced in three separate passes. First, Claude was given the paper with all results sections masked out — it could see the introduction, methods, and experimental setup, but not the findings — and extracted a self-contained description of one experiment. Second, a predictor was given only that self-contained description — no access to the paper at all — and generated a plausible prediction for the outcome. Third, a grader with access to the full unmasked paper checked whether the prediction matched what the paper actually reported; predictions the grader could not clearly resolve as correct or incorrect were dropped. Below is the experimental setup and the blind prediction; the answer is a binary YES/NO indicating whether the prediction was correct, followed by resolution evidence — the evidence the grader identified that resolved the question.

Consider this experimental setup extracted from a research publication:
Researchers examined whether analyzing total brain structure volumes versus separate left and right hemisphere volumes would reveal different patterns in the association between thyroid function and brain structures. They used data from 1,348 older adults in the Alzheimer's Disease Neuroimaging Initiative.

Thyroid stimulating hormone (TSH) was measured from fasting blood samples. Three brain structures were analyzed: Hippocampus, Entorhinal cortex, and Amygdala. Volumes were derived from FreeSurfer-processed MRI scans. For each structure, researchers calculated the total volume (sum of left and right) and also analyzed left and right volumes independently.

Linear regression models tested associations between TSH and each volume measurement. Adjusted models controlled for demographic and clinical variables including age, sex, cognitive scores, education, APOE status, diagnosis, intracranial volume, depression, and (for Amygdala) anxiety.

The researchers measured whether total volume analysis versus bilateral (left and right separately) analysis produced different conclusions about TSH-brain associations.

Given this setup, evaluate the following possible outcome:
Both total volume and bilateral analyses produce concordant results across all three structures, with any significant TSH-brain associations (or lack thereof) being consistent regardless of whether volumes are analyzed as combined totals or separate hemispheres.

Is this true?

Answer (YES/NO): NO